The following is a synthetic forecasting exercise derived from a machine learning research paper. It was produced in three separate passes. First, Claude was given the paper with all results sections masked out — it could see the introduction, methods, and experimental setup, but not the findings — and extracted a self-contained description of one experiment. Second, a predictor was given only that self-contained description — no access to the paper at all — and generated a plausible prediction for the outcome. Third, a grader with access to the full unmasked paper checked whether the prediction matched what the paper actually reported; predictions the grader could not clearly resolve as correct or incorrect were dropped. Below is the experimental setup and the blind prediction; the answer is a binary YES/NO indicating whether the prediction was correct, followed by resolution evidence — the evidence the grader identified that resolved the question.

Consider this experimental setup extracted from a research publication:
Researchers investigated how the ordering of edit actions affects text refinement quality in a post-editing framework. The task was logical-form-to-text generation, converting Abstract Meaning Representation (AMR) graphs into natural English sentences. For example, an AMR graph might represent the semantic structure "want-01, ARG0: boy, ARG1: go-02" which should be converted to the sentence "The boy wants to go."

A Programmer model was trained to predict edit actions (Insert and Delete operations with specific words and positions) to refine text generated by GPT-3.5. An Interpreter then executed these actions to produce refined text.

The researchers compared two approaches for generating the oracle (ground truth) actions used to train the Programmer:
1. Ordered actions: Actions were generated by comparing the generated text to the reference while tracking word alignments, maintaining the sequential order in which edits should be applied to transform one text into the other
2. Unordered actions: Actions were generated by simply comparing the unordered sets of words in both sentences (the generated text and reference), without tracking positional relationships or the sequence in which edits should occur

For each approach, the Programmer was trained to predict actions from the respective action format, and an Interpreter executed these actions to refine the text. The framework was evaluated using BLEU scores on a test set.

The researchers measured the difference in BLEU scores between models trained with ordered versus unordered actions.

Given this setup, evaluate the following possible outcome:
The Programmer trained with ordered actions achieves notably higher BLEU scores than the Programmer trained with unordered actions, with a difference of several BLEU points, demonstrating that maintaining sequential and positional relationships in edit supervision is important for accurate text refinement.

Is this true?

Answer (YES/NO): YES